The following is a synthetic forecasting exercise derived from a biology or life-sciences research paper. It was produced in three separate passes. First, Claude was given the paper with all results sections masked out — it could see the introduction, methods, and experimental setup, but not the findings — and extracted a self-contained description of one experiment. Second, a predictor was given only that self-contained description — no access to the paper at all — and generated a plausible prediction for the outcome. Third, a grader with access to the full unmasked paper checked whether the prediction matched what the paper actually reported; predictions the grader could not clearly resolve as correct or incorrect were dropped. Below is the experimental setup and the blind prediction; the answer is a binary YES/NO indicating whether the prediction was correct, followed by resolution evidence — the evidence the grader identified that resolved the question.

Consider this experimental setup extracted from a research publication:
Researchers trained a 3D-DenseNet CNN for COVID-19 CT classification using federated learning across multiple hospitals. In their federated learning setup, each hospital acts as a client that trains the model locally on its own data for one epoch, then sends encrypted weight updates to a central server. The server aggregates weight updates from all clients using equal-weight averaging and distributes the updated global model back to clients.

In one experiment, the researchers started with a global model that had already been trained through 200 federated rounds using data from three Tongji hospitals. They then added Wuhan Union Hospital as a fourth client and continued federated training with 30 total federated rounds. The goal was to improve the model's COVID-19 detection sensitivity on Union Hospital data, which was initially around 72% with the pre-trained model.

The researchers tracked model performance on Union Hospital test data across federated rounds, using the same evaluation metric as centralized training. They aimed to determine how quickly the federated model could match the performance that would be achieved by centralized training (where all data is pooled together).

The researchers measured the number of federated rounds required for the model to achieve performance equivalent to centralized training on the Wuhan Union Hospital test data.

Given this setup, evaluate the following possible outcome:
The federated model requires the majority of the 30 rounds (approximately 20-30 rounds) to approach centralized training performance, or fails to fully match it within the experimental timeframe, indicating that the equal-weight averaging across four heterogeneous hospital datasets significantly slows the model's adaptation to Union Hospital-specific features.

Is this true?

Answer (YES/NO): NO